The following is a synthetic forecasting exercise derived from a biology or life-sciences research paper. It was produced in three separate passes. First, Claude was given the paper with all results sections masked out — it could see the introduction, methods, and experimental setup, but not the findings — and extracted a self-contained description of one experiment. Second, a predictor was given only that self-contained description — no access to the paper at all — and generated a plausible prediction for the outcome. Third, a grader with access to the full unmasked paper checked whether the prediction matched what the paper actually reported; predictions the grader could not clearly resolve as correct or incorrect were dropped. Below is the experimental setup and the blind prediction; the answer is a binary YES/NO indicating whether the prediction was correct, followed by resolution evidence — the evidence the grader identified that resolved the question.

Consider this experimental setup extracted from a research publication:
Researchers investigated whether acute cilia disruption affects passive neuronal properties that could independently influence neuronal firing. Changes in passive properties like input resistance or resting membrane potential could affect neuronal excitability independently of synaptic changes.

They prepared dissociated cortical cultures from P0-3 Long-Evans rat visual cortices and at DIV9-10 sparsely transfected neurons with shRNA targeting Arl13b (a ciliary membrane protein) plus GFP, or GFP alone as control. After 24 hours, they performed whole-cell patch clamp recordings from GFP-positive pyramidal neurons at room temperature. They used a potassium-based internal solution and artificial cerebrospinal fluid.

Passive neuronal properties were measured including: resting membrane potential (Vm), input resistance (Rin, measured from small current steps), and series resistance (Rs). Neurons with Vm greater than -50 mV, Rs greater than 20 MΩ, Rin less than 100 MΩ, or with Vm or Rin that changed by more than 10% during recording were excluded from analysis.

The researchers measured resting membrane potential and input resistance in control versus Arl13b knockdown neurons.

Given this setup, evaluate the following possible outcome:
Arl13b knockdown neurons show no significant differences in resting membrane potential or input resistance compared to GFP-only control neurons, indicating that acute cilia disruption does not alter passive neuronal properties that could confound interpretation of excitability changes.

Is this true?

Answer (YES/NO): YES